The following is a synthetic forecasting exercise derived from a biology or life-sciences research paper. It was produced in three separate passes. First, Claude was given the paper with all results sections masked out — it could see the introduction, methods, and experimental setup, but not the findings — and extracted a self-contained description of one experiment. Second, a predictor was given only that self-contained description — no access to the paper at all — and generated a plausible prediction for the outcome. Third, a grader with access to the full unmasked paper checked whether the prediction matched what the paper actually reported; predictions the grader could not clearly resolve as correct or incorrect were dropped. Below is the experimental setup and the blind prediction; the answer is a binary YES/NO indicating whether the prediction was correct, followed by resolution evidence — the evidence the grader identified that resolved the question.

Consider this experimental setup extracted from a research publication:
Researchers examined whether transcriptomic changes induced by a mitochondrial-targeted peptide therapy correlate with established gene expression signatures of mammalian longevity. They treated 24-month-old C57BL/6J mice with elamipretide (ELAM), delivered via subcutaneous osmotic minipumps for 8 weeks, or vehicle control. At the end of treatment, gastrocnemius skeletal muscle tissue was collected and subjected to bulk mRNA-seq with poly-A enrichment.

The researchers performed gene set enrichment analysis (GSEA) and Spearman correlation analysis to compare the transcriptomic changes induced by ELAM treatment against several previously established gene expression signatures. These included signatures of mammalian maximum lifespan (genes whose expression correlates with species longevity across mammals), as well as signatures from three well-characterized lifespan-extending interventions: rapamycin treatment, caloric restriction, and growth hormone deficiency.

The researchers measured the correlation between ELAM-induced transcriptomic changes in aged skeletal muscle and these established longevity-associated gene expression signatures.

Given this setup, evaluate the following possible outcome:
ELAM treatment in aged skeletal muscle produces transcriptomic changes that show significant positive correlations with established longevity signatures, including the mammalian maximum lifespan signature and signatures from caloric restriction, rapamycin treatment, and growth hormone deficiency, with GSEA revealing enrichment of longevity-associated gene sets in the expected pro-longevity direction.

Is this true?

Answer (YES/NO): YES